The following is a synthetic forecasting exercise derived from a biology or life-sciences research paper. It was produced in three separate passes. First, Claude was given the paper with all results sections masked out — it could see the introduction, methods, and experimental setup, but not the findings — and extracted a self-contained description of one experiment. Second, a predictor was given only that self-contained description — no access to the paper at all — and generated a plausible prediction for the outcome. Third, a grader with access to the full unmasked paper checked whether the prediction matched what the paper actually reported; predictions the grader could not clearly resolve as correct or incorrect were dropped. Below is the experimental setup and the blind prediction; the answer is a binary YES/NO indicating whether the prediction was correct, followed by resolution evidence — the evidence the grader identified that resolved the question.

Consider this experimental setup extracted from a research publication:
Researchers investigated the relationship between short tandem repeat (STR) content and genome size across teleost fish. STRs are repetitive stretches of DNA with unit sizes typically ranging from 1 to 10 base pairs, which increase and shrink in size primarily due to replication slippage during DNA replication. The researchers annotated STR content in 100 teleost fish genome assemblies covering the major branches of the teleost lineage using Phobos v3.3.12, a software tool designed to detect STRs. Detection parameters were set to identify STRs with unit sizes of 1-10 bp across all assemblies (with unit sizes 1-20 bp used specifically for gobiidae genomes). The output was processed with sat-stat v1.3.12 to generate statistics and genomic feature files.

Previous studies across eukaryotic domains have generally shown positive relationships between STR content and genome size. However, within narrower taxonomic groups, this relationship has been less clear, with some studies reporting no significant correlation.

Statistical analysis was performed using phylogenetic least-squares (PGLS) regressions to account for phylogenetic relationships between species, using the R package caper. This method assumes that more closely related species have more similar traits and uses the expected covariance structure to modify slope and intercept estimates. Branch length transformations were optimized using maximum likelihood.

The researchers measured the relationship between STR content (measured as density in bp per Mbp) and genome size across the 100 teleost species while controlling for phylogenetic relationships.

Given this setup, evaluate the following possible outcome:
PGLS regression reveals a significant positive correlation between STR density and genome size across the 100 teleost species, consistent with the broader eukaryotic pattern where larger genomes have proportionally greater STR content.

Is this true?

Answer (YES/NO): NO